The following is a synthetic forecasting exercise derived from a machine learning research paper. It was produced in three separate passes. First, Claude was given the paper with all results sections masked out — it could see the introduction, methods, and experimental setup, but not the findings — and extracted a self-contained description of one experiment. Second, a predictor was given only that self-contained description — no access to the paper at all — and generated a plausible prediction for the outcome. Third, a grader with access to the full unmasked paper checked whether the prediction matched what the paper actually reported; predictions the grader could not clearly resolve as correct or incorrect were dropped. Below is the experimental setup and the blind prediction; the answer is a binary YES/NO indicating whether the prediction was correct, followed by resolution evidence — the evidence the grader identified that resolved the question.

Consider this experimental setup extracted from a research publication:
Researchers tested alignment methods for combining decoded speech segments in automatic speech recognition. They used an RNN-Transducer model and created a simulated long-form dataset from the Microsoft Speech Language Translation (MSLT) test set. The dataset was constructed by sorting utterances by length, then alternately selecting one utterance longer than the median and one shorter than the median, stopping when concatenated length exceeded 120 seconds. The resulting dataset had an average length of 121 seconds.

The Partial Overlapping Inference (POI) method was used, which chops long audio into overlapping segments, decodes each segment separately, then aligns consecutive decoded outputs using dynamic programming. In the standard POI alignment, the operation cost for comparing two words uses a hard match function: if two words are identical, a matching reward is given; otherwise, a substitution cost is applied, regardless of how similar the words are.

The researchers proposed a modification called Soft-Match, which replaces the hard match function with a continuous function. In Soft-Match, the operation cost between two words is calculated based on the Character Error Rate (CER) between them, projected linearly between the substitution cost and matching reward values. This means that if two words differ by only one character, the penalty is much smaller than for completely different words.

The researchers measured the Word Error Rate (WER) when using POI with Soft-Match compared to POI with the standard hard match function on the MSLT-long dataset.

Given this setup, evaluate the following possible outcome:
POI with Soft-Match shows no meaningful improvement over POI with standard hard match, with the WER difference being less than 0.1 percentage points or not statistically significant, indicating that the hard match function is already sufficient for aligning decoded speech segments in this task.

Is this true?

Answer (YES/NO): YES